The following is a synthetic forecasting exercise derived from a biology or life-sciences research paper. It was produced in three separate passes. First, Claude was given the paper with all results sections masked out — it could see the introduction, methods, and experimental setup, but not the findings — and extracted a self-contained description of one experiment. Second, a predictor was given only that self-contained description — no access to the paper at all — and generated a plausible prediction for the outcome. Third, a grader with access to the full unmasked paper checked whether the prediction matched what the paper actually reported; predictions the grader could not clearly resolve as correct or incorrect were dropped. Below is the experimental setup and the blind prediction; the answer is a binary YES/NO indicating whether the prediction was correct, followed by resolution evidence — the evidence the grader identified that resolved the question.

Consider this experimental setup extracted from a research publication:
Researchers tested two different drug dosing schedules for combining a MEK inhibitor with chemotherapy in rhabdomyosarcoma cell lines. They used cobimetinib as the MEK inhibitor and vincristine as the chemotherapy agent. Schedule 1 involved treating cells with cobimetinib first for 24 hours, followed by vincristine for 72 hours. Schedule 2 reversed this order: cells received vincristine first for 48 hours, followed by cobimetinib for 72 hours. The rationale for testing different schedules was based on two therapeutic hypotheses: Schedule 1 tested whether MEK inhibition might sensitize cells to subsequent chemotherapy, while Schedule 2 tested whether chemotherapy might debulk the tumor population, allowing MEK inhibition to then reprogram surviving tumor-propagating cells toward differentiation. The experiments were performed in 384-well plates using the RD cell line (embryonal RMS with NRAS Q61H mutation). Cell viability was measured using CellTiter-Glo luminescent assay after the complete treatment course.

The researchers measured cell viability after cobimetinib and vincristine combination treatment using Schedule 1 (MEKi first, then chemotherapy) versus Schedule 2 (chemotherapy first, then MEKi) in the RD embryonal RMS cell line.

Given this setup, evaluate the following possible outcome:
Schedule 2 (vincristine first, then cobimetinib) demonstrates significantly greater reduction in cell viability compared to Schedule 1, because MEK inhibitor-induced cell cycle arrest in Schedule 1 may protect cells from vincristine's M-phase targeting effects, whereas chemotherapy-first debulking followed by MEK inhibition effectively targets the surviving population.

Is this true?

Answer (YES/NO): NO